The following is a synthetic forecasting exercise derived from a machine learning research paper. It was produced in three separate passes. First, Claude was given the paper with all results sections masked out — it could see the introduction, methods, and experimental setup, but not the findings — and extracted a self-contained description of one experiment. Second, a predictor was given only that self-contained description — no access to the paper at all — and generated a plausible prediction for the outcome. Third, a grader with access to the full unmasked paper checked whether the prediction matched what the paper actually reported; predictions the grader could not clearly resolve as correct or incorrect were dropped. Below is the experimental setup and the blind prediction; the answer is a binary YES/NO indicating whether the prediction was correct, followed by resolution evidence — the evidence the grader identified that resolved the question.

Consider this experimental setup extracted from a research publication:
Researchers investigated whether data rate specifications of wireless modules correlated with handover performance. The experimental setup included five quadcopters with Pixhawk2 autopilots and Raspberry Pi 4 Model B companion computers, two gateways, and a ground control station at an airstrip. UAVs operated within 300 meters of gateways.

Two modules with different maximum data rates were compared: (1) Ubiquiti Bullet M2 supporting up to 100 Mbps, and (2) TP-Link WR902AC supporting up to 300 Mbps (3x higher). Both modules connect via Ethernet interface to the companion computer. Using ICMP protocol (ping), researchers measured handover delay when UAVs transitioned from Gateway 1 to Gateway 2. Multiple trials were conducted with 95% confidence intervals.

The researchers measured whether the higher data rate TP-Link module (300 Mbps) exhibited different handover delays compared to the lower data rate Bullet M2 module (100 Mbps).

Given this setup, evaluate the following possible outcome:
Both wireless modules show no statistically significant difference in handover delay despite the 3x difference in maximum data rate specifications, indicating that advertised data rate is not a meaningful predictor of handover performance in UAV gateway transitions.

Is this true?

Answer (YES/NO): YES